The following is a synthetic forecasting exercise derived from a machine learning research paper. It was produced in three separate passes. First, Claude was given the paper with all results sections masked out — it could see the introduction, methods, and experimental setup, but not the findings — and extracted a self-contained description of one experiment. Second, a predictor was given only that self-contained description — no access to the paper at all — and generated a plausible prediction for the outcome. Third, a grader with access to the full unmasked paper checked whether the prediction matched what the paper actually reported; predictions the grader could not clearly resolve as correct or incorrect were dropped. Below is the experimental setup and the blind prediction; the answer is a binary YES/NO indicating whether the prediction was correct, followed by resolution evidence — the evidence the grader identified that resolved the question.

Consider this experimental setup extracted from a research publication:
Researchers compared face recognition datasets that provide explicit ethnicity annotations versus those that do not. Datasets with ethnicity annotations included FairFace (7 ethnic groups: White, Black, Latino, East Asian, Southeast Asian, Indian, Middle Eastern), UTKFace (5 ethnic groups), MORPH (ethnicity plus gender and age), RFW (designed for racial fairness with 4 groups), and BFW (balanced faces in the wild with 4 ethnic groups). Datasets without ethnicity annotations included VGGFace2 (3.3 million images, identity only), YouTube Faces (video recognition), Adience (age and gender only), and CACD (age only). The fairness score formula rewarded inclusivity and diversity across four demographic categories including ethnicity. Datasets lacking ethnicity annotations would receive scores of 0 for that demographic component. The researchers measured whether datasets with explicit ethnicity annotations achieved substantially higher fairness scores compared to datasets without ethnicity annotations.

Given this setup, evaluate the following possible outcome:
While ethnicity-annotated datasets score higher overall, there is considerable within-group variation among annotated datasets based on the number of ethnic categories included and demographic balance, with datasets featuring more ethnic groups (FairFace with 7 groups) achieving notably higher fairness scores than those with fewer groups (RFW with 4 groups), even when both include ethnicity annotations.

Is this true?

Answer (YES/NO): NO